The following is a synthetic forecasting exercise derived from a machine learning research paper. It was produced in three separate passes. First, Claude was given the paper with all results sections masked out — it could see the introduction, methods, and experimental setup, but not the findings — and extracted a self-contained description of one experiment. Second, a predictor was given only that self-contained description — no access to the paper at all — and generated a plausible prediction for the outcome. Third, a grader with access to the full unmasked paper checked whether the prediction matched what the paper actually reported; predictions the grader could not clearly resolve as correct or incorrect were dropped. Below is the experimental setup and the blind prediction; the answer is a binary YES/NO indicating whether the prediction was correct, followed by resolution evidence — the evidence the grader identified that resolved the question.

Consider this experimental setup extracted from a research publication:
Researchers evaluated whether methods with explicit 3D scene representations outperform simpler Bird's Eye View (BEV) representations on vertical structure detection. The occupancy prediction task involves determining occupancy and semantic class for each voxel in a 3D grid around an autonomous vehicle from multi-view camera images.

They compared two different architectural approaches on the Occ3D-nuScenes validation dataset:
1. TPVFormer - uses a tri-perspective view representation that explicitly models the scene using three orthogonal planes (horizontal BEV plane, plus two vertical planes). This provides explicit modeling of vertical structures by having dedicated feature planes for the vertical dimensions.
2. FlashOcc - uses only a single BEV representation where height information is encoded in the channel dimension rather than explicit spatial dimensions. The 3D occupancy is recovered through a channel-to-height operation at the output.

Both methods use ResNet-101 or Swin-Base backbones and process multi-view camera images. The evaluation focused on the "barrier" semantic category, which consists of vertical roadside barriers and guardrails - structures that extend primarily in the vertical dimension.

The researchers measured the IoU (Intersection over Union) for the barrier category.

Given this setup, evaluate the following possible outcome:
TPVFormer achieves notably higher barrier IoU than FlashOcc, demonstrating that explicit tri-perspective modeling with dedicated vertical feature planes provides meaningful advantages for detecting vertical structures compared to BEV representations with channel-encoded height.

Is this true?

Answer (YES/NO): NO